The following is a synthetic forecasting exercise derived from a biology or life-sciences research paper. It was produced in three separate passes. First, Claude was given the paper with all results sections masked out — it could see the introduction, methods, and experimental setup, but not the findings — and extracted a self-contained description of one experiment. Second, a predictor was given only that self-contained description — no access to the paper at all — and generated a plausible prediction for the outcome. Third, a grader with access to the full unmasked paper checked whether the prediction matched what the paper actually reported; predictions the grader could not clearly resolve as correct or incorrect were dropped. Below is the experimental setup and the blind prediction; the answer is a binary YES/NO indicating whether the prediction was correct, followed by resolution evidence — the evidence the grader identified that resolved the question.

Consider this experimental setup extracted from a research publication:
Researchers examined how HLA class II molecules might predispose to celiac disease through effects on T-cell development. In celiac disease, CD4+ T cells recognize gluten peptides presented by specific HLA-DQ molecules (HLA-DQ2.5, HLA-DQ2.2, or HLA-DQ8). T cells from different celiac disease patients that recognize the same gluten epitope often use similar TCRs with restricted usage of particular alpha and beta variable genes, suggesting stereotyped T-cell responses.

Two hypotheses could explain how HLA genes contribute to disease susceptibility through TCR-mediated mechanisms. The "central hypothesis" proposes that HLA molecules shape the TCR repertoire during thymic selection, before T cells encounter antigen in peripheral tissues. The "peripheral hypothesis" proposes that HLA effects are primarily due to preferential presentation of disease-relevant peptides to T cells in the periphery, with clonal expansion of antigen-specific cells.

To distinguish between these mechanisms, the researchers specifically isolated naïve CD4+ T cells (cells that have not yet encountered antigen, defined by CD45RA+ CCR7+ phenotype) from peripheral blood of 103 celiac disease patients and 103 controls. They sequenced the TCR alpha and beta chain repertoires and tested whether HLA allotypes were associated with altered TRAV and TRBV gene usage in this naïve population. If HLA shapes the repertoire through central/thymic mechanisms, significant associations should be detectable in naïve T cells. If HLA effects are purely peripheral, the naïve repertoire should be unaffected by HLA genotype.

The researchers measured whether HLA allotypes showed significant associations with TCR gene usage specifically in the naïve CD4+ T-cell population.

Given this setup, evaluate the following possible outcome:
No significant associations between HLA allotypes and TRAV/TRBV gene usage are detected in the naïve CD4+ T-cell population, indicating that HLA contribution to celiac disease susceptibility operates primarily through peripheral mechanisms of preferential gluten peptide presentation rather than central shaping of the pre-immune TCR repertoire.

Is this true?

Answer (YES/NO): NO